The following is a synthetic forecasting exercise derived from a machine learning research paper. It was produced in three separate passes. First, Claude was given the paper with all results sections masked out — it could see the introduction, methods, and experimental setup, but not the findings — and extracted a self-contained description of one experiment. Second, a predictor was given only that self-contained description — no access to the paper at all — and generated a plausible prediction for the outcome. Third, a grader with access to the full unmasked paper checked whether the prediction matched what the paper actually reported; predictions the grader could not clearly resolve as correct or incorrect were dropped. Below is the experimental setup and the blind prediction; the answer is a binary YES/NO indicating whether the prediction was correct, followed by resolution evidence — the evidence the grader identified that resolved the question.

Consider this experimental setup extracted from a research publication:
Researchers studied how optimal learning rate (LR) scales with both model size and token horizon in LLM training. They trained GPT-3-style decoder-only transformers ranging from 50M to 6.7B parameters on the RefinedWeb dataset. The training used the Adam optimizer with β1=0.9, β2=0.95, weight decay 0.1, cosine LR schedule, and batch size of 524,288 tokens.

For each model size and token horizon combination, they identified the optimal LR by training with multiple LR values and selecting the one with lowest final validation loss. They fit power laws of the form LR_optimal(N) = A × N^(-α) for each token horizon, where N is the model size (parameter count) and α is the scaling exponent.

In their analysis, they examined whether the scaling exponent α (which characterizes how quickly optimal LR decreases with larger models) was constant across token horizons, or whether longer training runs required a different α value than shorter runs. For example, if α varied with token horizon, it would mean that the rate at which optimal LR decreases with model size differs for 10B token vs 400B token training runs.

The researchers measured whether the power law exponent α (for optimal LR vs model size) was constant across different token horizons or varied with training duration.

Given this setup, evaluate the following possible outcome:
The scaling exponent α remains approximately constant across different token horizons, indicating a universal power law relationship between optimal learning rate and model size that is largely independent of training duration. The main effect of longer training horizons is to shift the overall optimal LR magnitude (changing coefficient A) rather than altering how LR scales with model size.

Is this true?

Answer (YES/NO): YES